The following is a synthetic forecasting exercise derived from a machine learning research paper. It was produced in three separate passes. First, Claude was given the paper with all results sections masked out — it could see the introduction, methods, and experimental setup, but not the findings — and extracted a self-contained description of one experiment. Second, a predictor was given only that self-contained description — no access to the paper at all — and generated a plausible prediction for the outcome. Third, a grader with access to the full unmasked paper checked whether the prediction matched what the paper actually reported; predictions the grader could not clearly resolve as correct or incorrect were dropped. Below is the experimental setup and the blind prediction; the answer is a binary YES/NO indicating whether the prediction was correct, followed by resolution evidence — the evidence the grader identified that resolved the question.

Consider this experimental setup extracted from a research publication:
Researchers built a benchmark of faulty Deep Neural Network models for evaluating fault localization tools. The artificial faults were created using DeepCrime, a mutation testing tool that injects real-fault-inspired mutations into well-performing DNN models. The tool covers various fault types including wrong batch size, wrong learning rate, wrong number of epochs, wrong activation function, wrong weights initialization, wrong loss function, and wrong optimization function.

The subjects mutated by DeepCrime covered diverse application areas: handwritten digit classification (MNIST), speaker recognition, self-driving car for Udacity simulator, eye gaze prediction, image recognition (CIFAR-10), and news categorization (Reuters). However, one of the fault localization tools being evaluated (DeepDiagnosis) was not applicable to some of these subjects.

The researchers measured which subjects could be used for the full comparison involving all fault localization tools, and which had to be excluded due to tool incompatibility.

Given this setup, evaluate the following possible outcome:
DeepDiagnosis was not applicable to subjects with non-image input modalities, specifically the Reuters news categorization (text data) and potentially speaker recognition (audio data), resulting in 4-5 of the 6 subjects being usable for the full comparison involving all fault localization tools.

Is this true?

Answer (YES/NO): NO